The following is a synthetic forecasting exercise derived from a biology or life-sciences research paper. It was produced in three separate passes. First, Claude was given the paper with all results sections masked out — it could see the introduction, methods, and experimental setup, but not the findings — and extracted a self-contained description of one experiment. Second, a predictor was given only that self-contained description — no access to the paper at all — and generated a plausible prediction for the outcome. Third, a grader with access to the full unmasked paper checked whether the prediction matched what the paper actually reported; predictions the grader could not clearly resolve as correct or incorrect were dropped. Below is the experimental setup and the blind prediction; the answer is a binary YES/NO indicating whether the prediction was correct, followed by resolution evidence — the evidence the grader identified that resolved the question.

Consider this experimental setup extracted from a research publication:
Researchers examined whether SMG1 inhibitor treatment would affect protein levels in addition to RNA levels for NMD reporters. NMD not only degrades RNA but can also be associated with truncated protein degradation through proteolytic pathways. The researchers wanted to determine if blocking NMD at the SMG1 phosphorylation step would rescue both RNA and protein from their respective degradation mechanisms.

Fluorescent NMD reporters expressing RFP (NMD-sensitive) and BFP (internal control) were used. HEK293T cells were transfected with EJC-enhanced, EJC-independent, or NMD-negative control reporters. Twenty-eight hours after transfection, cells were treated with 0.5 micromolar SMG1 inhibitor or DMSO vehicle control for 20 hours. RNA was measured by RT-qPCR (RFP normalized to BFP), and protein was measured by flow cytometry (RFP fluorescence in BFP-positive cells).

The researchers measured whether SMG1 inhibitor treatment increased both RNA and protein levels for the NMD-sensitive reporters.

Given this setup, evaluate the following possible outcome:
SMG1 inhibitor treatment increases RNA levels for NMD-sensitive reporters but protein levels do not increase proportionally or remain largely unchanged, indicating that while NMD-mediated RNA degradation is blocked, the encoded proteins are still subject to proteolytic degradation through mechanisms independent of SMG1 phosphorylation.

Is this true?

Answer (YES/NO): NO